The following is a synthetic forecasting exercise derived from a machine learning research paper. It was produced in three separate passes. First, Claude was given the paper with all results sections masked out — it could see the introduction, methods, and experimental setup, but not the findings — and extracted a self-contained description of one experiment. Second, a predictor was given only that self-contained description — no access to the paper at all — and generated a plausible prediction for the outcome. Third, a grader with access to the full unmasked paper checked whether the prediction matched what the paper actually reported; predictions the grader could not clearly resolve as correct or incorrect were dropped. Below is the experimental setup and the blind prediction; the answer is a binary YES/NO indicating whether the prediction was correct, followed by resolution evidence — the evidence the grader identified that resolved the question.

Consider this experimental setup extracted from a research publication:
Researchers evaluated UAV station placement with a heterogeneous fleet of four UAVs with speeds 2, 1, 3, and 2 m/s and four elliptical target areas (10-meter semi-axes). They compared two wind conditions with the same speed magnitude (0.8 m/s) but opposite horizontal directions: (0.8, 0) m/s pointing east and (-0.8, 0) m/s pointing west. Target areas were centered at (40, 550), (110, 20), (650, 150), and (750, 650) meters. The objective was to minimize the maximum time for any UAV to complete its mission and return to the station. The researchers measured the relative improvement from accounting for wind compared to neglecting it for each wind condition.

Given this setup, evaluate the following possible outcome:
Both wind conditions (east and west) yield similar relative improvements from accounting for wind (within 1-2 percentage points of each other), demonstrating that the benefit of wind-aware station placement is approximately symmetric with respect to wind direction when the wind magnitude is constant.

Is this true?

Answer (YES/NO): NO